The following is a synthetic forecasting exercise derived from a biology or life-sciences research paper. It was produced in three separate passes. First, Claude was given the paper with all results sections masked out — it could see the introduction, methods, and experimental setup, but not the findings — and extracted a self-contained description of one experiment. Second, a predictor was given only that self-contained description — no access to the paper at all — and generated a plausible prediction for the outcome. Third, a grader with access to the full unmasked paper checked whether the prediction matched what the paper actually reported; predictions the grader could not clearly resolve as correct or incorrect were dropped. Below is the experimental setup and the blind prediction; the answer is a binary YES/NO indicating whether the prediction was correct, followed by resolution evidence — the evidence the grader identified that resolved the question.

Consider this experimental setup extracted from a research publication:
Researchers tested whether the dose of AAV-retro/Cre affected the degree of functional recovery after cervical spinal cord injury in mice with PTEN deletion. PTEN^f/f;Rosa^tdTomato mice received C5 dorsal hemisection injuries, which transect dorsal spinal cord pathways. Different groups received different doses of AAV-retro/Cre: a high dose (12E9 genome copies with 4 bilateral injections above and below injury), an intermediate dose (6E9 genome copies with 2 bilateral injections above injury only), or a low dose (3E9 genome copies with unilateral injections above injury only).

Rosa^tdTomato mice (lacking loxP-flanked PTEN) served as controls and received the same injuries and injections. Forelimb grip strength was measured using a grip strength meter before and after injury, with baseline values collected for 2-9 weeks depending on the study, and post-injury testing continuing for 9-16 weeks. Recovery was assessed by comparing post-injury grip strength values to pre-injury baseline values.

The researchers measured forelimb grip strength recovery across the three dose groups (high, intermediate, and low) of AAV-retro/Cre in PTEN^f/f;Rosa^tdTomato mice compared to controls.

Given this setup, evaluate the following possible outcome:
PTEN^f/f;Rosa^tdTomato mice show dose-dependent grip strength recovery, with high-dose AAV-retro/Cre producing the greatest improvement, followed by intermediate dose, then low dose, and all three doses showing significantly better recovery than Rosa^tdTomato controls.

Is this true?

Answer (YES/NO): NO